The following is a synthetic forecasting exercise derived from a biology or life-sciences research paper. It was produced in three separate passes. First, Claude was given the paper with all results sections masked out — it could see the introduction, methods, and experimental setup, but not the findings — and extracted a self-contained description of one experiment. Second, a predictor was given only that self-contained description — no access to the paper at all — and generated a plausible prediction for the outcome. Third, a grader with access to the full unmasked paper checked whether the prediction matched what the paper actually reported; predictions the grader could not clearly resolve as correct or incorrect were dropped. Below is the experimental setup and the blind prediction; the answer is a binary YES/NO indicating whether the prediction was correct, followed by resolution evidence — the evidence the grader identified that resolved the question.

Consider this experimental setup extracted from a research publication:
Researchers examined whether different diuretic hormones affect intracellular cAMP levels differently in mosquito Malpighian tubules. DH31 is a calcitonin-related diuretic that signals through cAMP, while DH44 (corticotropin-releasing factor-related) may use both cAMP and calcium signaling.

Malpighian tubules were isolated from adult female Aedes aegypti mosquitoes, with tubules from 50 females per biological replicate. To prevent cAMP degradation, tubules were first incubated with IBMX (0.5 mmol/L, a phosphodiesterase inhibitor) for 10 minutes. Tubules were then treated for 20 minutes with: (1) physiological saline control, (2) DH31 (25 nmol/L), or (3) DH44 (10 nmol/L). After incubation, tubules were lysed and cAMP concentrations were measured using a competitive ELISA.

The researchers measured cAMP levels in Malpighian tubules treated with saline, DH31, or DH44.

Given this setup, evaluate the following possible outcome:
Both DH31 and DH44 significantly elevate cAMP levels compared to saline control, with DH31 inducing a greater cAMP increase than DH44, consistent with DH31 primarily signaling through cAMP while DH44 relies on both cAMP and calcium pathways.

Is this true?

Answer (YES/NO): NO